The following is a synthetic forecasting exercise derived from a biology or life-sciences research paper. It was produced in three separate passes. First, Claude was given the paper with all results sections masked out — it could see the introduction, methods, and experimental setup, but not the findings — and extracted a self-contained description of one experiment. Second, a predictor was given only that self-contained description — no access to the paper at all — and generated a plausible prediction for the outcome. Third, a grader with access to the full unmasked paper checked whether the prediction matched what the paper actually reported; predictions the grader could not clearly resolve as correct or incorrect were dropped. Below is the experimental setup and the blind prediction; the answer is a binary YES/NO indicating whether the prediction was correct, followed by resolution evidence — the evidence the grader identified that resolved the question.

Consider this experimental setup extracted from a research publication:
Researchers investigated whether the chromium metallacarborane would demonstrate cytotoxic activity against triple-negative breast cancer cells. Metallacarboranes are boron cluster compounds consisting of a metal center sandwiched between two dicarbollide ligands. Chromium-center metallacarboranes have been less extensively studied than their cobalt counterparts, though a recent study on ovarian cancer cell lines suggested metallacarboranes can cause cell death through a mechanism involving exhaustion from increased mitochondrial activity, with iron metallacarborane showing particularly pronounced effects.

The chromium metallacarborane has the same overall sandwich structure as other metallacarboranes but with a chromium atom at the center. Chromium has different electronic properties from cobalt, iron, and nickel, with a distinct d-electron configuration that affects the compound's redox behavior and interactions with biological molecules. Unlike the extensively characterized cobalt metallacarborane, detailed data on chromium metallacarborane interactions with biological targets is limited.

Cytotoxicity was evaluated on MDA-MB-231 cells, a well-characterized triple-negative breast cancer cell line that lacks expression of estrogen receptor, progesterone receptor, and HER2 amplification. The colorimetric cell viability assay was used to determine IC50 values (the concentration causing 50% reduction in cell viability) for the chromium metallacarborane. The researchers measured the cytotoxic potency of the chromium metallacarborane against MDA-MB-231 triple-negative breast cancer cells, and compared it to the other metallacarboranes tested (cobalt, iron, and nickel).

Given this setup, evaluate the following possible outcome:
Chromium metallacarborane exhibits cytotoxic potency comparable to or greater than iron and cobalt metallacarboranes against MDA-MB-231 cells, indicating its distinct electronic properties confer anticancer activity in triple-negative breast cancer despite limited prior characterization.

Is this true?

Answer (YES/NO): NO